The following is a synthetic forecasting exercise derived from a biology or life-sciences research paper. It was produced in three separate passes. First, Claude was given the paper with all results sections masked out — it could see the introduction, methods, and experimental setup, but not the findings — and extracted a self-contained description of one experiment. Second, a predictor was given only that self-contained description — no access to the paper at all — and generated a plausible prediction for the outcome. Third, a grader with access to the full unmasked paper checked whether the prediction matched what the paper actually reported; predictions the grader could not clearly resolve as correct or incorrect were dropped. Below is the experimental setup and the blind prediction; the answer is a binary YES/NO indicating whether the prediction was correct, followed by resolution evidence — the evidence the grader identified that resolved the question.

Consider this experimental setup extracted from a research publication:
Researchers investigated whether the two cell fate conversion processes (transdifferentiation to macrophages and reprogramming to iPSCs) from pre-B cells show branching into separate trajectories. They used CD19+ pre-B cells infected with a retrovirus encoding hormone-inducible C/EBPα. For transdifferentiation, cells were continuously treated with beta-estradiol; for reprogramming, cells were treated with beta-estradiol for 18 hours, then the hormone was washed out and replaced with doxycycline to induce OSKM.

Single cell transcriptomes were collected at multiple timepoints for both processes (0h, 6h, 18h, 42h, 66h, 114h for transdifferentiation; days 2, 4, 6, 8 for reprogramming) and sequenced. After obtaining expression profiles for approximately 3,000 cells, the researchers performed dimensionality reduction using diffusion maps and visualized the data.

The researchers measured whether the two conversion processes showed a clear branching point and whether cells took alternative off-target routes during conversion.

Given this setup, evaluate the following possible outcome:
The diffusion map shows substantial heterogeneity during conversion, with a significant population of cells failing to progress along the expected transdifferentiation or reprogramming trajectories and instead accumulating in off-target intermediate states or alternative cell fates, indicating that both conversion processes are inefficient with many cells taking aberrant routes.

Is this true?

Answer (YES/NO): NO